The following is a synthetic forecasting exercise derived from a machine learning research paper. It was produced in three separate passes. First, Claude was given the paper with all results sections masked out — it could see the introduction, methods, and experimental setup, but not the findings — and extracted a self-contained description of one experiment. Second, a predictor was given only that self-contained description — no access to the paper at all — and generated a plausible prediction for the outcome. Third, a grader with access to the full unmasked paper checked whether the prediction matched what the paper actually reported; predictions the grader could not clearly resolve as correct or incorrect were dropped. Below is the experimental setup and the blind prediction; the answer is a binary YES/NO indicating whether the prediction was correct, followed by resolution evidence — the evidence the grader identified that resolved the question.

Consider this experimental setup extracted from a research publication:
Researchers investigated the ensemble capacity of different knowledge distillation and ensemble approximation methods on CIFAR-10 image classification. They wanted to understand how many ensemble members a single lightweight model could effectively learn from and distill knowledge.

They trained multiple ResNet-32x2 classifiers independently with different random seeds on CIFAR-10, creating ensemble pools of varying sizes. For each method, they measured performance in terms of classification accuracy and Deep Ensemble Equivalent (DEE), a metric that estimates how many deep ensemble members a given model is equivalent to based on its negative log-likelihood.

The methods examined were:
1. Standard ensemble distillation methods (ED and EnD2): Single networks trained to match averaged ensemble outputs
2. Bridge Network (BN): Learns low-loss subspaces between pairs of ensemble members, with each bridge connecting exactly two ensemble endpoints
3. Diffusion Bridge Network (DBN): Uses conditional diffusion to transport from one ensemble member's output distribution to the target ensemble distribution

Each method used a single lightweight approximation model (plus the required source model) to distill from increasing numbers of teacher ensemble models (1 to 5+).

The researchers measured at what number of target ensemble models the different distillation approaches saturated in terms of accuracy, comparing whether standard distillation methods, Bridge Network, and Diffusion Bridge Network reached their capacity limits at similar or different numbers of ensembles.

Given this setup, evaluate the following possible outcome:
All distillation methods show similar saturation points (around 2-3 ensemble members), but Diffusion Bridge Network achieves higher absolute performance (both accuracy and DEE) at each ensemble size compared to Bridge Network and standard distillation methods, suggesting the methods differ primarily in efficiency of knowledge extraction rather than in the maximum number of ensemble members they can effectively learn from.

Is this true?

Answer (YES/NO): NO